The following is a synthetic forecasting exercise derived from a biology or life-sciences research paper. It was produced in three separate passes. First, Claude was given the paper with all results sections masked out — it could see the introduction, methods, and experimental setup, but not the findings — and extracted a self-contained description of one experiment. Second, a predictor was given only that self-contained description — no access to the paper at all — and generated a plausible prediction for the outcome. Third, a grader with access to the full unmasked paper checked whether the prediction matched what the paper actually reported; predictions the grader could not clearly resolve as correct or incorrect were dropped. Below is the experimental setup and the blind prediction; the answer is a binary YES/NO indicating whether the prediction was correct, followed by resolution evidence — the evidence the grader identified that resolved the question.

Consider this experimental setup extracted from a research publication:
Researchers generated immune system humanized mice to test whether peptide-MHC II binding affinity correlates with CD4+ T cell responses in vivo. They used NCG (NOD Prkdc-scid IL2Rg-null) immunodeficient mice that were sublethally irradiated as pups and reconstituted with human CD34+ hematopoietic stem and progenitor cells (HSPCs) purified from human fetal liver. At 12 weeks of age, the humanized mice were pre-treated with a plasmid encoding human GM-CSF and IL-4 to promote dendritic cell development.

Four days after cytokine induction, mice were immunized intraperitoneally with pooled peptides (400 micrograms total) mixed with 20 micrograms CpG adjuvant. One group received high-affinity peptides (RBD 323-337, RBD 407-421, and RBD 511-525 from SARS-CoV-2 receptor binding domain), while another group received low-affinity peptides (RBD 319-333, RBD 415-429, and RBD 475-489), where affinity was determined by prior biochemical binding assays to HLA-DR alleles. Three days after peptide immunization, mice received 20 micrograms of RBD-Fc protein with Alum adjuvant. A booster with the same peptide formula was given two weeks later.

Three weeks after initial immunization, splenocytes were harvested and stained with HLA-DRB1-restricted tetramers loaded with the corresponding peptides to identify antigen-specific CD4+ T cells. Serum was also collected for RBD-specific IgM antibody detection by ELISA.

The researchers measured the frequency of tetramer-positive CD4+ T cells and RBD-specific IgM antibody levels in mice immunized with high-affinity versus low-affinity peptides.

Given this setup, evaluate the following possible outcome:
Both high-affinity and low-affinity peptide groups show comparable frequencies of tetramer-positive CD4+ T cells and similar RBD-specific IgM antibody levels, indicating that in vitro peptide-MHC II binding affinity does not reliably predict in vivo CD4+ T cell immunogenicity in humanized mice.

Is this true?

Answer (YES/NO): NO